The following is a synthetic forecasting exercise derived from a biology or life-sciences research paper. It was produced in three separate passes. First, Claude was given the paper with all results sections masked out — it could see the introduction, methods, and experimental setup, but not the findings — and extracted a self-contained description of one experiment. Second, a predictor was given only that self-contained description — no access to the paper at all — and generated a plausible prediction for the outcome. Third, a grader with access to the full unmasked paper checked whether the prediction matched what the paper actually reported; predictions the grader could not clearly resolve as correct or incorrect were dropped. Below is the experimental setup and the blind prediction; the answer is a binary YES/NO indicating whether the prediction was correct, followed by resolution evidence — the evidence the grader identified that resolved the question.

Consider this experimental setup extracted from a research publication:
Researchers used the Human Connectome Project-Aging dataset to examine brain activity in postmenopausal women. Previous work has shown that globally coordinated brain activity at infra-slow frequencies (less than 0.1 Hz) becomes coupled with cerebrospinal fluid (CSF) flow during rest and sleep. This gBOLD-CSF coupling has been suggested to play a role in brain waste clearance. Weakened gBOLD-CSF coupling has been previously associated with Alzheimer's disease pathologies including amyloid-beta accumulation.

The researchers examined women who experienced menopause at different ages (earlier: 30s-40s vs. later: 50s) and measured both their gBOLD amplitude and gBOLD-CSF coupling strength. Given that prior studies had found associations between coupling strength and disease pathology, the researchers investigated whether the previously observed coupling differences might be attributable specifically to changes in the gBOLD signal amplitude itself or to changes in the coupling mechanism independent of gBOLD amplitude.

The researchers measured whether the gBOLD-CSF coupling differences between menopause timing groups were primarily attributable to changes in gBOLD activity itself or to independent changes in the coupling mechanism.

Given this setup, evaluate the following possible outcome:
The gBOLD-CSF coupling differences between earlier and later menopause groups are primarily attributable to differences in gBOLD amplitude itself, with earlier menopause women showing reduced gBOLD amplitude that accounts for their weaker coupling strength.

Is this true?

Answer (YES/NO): YES